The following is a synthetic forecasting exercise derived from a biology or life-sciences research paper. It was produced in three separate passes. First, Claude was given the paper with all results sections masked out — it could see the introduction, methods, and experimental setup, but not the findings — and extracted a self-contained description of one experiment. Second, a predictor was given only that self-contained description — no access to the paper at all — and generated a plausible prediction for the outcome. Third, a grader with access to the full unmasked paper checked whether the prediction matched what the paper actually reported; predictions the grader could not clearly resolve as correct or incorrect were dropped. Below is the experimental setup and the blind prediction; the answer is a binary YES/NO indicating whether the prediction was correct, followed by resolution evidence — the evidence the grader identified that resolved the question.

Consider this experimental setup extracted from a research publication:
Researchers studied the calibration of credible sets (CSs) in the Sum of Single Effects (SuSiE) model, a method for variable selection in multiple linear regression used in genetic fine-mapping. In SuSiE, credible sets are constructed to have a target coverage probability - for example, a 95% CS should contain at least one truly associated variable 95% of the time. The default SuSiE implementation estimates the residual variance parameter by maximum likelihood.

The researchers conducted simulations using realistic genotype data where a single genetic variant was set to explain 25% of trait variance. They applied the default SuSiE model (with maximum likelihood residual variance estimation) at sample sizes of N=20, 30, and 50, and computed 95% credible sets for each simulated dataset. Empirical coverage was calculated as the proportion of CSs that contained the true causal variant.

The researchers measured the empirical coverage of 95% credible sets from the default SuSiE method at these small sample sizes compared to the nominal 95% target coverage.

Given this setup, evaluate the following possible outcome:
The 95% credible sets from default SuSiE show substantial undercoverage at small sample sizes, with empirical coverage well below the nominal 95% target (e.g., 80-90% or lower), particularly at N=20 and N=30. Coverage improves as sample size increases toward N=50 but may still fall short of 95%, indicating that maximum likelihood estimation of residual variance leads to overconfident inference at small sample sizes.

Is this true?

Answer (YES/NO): YES